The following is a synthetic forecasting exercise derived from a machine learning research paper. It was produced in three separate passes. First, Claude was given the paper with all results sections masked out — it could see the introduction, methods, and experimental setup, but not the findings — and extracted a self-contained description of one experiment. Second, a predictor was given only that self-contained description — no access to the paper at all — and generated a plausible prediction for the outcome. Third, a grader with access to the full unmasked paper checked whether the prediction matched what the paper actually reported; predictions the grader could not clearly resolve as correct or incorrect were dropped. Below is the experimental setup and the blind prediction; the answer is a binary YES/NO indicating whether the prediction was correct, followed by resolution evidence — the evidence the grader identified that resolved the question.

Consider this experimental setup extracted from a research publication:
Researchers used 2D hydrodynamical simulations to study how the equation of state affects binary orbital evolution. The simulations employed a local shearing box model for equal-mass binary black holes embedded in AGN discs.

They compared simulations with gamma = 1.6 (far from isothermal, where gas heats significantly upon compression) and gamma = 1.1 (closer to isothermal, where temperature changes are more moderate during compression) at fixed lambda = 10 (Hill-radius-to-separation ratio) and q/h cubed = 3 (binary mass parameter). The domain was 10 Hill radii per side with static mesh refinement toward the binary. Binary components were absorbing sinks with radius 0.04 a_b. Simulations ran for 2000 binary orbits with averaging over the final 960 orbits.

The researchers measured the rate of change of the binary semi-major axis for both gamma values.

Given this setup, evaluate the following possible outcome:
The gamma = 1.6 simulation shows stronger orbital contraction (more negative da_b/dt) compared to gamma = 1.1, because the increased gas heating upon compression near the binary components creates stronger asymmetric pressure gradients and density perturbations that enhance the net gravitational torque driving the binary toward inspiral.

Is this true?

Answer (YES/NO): YES